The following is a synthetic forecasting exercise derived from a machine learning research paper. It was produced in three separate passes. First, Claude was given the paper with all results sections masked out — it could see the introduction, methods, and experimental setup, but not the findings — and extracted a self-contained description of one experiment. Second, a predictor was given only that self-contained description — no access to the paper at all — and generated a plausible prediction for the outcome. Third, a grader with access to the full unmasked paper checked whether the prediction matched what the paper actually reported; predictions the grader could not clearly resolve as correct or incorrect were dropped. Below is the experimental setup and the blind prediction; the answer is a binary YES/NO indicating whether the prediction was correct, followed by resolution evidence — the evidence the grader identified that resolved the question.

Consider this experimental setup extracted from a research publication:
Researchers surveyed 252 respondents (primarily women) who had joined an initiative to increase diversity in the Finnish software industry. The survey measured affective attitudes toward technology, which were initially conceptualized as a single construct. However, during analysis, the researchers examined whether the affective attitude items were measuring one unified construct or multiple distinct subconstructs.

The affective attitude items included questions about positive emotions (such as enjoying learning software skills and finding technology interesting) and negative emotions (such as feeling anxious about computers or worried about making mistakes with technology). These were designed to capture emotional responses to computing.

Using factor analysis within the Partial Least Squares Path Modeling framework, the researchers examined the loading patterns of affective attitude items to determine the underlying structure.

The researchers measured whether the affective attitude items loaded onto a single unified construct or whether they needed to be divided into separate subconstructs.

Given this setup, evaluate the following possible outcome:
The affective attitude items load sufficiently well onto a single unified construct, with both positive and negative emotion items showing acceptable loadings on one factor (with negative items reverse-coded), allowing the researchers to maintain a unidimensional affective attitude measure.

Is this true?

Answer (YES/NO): NO